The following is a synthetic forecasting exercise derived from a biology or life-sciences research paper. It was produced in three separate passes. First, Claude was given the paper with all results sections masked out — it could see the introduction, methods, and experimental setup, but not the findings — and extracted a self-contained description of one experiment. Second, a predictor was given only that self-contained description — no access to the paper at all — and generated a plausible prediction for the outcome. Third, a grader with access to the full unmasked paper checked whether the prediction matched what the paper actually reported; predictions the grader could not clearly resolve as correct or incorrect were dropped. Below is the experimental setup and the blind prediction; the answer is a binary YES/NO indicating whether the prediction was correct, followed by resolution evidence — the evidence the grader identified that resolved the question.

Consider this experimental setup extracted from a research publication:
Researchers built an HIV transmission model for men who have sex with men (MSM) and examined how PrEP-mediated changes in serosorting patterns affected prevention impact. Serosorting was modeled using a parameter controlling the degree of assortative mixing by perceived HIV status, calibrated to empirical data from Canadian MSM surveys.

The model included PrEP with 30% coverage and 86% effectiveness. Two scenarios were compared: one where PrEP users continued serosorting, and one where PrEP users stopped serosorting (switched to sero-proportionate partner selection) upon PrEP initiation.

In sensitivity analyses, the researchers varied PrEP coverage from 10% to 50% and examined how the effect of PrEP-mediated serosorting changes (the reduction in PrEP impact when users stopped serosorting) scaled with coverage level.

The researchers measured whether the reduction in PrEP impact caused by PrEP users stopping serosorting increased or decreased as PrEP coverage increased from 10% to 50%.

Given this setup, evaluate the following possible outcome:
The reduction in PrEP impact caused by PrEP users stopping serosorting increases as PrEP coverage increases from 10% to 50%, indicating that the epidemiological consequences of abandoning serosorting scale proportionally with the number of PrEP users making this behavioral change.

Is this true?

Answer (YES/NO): YES